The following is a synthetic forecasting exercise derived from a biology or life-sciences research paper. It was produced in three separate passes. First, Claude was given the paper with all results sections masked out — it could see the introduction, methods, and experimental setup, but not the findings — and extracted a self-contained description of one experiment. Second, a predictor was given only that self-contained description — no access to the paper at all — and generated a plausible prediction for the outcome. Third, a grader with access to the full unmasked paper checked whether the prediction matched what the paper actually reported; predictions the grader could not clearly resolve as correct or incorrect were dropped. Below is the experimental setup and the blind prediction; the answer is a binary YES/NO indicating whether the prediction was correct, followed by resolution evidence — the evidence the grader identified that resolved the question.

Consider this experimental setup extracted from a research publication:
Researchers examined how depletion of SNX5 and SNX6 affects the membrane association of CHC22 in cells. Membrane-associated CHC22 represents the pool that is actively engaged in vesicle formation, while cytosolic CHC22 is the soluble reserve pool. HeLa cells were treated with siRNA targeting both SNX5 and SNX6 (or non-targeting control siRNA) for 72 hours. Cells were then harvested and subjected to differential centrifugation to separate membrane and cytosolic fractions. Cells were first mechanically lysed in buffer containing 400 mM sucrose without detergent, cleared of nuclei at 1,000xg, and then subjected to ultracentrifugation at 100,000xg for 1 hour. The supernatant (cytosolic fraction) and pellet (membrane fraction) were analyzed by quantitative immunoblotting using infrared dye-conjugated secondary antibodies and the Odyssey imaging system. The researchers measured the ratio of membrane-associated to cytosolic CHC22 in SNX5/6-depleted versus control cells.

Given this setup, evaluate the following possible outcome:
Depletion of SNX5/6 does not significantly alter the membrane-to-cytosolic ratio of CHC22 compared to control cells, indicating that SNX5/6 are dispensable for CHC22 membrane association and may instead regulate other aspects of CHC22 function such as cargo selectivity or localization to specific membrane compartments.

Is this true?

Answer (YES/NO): NO